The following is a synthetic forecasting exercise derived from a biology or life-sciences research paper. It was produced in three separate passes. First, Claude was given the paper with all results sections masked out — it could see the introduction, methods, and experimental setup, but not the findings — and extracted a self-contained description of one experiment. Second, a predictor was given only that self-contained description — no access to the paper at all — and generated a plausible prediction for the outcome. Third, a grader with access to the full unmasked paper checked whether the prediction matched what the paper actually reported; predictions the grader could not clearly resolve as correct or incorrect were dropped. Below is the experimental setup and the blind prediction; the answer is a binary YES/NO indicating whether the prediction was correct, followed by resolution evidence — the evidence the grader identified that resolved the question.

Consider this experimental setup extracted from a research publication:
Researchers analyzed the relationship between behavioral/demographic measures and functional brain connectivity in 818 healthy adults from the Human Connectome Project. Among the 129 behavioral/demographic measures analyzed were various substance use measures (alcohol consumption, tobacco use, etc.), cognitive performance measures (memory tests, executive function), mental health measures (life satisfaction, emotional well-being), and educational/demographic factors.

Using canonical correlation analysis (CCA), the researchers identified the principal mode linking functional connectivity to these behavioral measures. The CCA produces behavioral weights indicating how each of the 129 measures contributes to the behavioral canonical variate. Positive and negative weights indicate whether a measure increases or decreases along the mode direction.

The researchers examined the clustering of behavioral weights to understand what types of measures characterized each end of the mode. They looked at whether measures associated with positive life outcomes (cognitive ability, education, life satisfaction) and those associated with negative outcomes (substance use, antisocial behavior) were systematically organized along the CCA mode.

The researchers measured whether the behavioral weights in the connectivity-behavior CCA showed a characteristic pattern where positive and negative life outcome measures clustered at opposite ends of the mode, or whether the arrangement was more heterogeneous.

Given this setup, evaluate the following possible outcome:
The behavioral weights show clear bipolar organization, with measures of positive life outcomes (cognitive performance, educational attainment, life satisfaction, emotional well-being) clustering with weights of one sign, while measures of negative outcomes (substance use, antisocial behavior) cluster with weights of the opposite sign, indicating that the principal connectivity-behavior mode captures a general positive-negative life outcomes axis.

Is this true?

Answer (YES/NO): YES